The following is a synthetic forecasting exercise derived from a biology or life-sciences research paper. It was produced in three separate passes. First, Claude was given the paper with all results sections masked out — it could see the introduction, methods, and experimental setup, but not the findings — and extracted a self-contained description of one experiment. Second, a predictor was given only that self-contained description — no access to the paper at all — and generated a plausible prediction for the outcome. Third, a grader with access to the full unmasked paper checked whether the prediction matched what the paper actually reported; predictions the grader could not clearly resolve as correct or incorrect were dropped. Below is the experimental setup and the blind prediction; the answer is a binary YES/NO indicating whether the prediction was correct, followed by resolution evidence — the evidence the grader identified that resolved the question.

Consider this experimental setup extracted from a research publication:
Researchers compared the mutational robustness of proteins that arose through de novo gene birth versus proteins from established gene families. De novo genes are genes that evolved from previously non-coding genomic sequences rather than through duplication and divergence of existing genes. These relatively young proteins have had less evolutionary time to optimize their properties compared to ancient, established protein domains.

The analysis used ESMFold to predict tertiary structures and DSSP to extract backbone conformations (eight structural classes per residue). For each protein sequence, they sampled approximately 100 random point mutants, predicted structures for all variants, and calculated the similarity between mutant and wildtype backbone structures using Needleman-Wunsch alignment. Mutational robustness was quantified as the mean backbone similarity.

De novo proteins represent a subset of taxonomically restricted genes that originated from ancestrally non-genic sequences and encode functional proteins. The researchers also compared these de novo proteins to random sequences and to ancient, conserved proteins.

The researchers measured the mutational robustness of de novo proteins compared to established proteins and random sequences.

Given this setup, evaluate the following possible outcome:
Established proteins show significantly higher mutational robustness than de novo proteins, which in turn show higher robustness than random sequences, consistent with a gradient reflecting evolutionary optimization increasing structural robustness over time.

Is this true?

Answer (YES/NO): NO